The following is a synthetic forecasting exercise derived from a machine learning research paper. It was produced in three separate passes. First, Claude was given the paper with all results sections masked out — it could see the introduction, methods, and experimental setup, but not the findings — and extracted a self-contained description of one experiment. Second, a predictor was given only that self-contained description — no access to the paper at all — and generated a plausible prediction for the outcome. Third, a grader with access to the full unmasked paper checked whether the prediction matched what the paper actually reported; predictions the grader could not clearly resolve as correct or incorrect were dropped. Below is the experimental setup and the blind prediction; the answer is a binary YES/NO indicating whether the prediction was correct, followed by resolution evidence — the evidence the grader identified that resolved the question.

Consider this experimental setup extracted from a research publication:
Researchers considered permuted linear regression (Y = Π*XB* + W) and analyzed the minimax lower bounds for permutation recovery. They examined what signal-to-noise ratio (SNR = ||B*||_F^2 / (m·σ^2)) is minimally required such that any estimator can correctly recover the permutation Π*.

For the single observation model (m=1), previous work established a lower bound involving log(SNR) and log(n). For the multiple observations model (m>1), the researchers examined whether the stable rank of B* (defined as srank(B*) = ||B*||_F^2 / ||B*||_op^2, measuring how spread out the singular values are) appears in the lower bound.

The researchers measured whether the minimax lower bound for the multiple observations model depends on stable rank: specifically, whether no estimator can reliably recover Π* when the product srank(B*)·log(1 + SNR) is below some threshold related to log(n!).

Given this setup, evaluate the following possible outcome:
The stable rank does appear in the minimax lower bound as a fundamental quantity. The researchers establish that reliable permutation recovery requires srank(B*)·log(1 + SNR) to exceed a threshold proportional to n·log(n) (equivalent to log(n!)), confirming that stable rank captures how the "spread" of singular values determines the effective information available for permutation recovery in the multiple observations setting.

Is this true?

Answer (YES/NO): NO